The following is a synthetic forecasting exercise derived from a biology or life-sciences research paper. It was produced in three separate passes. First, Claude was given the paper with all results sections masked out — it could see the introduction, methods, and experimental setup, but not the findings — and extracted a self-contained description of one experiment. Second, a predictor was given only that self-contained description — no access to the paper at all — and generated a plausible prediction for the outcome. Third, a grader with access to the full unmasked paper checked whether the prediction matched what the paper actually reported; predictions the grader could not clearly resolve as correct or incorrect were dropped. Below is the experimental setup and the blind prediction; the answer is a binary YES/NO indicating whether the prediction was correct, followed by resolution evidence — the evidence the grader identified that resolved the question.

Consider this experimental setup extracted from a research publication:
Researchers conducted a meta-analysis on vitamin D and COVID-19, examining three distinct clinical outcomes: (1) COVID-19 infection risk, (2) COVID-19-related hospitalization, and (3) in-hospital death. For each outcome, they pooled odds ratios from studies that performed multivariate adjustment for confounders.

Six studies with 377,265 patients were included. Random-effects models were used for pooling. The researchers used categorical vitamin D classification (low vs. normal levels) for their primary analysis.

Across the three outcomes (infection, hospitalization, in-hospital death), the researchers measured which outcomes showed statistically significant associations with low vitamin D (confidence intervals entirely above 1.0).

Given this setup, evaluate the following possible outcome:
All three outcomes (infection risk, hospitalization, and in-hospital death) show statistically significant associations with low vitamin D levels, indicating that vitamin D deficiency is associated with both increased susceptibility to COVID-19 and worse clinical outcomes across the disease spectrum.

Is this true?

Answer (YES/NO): NO